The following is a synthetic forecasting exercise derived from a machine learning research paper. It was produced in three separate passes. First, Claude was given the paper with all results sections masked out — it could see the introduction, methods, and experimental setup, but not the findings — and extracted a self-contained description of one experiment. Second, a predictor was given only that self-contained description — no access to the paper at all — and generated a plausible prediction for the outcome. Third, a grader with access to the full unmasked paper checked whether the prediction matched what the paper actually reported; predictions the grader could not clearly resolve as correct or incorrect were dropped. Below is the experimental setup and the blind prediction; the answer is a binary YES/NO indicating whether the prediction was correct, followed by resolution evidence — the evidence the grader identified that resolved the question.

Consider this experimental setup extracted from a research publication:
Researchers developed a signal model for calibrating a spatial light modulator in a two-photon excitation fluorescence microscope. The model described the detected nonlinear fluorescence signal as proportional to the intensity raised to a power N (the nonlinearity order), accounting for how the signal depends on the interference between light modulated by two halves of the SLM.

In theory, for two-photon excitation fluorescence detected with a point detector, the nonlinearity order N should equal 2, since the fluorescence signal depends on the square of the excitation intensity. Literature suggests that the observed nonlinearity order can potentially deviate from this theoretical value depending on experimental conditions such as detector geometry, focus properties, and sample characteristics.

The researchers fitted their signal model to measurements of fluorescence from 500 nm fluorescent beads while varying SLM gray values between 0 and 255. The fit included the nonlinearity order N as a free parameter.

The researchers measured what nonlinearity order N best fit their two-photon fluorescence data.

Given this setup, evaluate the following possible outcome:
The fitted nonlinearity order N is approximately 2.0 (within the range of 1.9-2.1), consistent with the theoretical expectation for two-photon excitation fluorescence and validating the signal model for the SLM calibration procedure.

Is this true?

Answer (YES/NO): NO